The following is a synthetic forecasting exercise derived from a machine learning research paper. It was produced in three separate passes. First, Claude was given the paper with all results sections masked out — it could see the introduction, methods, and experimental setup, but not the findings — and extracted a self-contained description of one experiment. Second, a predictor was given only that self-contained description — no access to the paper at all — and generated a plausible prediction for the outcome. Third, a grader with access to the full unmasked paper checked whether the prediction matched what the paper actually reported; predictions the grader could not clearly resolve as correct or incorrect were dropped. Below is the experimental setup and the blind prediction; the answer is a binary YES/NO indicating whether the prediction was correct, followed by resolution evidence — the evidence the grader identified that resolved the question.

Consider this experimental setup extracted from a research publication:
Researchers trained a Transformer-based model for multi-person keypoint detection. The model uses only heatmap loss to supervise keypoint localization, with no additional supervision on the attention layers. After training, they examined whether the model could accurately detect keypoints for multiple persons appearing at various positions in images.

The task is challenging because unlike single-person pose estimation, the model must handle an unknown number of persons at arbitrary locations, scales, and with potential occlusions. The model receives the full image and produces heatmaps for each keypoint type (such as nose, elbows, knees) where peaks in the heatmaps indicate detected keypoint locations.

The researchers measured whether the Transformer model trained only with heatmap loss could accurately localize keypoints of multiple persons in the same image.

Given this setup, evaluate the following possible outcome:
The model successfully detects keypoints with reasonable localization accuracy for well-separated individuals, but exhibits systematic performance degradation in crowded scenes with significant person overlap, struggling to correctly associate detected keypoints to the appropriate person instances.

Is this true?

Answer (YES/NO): NO